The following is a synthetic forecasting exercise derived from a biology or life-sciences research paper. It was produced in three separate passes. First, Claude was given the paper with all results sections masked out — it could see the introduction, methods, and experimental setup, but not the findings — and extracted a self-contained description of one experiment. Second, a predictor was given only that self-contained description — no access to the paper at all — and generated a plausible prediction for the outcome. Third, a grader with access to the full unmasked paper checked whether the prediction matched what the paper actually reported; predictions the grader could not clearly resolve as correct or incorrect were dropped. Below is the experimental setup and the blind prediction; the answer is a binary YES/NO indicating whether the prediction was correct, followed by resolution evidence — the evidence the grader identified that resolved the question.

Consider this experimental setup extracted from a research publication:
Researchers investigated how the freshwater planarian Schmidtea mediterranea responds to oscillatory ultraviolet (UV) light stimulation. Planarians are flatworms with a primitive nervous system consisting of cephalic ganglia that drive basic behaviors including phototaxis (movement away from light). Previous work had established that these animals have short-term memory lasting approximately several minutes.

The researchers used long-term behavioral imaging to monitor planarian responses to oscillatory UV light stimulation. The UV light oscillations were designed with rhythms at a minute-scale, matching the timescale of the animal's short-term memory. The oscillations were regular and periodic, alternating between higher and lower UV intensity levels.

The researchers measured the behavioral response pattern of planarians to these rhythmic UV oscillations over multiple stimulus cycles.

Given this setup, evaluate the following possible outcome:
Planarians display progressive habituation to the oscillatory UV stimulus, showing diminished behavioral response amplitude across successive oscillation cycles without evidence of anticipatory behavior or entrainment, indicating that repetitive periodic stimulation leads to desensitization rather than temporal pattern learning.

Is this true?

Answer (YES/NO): NO